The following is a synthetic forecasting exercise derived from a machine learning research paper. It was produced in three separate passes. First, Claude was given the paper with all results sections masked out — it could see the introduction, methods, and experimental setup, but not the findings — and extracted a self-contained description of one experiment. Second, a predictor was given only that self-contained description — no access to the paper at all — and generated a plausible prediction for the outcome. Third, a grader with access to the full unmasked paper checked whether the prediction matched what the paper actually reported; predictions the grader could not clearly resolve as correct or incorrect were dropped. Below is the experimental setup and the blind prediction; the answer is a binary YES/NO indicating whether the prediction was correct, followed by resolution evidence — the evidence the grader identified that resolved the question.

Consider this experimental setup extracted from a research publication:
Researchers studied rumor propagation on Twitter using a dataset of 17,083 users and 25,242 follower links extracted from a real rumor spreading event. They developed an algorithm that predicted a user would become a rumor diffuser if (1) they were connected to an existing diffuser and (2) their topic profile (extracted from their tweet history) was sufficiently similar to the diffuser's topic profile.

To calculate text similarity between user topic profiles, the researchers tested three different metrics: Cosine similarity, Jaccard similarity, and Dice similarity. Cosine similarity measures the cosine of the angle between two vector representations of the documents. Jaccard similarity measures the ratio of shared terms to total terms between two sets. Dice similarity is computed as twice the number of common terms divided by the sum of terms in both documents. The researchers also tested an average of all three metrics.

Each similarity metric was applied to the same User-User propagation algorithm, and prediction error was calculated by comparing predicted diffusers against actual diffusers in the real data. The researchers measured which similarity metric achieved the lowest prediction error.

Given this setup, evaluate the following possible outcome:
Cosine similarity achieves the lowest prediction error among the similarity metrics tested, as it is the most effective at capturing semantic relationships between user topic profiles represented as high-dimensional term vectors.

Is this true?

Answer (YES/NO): YES